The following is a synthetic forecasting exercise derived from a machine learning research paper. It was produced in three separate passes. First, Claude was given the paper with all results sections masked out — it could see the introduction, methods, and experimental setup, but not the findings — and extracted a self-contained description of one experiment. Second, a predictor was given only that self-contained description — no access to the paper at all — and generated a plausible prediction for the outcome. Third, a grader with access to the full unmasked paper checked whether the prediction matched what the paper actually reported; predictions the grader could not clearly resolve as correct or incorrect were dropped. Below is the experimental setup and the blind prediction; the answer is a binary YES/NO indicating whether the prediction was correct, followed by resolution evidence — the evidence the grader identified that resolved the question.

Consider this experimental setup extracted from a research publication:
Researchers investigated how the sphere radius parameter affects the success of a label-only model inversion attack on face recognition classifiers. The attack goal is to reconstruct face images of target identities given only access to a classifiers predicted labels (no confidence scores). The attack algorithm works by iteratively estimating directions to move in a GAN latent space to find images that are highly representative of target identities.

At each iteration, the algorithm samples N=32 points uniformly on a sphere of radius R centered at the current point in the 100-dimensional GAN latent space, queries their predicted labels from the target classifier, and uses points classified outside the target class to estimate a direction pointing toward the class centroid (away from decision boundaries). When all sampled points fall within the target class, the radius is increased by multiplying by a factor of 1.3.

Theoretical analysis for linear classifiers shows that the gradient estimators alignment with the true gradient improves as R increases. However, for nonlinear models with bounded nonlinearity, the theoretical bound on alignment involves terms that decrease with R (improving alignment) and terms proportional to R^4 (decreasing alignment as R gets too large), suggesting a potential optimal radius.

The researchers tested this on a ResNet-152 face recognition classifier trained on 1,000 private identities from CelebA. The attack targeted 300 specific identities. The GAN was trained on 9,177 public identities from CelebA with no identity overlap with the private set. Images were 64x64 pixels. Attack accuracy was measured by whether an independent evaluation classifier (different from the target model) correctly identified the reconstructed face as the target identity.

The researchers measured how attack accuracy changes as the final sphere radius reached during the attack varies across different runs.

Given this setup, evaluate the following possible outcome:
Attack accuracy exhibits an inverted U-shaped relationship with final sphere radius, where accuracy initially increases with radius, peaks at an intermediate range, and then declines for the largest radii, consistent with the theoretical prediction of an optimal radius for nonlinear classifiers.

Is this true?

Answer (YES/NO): YES